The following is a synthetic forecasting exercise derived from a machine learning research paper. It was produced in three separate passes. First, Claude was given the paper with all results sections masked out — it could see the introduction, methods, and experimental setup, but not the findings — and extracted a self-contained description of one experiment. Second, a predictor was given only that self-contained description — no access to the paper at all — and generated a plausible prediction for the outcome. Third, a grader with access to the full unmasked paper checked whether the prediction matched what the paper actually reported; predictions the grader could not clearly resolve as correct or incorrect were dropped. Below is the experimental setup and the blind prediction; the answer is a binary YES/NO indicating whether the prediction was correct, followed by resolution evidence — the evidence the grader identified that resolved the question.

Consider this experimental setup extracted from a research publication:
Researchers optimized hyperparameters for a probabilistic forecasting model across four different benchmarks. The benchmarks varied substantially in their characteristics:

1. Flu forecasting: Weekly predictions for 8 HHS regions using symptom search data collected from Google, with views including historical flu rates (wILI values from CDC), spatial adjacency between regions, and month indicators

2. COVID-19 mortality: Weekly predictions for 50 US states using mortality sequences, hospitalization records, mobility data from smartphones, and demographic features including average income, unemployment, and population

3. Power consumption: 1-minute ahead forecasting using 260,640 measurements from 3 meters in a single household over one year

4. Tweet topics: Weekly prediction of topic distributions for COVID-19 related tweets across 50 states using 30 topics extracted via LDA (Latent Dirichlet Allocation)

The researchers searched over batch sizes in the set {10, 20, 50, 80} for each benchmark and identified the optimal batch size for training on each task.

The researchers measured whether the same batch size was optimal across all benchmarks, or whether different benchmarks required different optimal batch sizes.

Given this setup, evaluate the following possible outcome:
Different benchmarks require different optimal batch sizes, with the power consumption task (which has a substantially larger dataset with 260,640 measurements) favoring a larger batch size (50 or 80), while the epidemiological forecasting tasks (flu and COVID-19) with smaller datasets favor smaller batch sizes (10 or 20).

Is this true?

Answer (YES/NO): YES